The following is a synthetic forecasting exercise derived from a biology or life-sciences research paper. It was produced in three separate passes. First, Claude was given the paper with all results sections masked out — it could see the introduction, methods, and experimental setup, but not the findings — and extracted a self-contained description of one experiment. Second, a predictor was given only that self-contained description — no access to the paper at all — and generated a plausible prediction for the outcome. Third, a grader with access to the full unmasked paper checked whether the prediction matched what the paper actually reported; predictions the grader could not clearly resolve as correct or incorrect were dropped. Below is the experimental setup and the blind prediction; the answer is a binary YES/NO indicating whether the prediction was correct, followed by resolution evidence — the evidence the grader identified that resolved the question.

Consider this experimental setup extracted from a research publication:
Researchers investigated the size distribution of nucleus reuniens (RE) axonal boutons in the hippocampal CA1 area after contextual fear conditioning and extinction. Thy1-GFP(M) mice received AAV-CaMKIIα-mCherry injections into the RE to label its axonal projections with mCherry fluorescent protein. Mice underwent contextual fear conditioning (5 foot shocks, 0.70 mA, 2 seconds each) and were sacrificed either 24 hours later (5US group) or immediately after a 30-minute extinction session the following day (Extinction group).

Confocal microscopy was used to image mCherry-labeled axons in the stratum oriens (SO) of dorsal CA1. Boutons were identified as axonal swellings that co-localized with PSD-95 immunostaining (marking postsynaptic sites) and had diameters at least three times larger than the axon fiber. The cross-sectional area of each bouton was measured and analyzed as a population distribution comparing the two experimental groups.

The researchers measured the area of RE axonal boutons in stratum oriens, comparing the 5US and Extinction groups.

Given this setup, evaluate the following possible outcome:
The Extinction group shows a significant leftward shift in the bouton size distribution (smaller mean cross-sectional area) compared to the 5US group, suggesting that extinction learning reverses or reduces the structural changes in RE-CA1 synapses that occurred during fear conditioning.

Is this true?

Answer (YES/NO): NO